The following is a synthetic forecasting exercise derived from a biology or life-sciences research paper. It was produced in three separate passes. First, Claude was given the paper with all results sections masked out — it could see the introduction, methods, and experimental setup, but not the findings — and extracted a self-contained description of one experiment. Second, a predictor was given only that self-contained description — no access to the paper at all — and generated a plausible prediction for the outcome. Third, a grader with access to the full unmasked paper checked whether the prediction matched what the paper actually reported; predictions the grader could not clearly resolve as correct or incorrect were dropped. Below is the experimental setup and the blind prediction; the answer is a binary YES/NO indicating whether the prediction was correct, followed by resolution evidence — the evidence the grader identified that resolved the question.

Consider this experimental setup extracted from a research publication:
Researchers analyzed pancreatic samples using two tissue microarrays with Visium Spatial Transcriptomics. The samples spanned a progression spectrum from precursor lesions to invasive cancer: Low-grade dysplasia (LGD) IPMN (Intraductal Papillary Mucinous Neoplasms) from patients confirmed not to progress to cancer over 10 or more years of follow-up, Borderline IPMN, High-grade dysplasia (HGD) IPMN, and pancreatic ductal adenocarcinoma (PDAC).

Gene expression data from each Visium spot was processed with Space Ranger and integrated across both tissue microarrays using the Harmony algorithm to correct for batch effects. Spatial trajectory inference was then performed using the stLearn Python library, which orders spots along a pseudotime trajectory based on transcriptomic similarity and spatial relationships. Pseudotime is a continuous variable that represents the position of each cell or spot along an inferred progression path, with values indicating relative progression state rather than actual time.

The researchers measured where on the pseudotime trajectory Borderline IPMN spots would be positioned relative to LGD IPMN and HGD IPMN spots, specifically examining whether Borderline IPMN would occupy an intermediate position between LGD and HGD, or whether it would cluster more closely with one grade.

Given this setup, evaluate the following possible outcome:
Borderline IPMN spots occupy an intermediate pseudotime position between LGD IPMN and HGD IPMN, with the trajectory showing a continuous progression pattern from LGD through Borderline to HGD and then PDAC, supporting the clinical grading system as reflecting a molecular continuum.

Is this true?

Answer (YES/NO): NO